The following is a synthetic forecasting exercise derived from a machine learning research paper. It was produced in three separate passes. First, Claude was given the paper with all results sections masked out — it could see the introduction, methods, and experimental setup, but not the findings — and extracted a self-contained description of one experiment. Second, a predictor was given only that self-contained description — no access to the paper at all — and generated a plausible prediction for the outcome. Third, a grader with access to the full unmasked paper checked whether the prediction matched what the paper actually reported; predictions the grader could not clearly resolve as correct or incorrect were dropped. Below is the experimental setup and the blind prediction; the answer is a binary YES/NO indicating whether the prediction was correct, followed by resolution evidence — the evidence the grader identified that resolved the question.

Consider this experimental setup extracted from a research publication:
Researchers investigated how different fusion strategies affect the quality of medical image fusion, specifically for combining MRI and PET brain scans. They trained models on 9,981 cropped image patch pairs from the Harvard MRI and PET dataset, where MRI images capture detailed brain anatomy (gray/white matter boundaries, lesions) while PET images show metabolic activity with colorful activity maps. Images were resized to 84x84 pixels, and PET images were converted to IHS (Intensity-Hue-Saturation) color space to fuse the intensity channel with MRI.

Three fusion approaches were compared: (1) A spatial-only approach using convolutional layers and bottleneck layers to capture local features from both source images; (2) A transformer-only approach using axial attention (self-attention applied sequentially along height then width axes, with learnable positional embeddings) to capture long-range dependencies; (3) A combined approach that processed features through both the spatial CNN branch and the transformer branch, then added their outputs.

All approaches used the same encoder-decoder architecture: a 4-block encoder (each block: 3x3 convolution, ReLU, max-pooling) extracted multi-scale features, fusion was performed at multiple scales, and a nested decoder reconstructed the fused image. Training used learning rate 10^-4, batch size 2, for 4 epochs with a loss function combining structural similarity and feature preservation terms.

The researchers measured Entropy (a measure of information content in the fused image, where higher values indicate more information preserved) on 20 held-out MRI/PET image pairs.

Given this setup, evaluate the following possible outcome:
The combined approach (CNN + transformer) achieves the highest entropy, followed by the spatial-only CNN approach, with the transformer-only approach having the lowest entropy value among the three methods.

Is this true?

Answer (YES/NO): NO